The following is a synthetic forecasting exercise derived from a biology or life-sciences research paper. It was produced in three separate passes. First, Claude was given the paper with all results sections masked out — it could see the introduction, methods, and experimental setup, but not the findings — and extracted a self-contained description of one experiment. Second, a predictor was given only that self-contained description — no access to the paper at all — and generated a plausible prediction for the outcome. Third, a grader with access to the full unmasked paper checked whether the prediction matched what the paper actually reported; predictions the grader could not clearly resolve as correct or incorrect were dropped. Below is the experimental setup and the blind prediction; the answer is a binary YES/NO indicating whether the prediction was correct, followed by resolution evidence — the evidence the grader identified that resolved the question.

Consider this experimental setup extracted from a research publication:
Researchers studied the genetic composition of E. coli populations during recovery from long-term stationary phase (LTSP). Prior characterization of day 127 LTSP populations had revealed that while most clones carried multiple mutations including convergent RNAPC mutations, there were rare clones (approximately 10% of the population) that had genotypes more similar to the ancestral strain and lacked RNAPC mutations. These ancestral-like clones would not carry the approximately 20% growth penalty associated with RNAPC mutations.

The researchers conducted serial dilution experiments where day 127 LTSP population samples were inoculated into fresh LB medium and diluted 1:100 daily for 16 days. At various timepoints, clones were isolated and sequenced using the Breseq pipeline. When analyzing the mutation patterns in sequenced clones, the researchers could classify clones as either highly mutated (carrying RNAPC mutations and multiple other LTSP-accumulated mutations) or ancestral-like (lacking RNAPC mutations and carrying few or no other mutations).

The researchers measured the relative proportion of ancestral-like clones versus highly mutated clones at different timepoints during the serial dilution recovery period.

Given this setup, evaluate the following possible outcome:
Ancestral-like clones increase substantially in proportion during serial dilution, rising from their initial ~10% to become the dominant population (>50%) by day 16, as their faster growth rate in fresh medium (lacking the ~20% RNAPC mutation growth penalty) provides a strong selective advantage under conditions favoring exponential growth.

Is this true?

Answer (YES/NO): YES